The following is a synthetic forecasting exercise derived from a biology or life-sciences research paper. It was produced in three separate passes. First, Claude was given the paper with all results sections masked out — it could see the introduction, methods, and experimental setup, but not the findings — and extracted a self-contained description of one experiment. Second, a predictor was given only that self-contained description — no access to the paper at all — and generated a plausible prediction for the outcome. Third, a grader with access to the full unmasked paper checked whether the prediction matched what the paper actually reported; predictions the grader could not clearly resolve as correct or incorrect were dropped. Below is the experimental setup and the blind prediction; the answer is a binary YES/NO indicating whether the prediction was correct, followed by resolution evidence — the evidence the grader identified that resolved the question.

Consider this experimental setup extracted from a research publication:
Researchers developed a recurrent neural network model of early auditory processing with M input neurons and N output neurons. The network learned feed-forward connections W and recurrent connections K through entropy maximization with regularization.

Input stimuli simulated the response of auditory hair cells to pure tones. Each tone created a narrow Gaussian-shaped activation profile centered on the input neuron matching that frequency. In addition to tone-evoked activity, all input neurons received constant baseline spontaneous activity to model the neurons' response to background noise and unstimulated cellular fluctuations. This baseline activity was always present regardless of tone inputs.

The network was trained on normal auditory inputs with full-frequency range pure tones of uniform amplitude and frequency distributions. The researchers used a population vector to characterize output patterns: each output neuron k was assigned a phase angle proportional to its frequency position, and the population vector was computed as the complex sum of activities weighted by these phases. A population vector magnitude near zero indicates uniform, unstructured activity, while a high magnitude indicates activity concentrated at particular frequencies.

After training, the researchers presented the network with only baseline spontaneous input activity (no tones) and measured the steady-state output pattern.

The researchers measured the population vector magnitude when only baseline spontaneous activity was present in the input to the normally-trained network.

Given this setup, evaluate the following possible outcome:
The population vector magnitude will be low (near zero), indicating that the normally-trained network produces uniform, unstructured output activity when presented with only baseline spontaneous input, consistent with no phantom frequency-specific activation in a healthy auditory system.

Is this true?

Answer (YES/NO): YES